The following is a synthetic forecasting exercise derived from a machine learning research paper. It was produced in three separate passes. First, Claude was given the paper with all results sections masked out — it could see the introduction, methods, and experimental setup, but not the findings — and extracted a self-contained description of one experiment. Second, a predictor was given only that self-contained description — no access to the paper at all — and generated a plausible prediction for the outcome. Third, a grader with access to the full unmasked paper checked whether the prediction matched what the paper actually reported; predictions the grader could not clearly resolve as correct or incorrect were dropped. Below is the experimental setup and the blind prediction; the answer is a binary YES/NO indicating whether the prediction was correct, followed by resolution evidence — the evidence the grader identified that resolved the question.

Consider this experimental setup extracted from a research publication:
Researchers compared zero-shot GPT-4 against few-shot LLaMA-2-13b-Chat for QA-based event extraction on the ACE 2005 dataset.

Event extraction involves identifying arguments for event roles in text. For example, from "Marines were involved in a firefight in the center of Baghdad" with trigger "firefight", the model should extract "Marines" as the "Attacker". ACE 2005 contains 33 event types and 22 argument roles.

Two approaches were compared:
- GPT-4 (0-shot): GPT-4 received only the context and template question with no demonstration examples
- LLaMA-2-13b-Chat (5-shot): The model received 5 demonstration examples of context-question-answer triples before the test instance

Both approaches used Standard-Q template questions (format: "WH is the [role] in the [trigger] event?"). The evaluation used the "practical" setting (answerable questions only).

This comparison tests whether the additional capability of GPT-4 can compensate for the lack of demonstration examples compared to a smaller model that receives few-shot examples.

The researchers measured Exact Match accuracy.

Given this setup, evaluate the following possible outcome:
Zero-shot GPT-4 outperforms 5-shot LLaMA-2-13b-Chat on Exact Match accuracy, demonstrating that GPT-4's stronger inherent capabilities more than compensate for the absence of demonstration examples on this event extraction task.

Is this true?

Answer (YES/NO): YES